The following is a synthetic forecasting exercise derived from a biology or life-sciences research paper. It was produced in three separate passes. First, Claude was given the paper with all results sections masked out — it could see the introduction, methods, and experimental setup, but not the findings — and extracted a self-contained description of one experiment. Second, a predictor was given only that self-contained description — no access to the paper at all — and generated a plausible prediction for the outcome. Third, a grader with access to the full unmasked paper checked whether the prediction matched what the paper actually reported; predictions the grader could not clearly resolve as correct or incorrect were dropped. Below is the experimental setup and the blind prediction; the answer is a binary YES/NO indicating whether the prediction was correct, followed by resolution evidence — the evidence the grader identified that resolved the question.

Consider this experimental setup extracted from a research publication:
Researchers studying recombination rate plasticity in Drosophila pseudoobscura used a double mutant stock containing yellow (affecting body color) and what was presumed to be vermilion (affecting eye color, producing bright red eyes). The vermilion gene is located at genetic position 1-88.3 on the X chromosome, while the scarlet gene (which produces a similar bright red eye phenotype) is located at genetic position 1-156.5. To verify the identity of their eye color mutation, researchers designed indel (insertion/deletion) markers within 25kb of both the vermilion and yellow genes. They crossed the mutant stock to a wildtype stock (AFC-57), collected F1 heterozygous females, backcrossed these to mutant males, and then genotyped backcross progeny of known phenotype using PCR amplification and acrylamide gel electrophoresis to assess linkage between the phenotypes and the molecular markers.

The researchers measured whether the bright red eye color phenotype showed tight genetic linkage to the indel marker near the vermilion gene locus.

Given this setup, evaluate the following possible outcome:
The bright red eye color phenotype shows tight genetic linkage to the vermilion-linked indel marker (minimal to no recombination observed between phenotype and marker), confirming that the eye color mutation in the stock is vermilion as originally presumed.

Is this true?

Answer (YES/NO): NO